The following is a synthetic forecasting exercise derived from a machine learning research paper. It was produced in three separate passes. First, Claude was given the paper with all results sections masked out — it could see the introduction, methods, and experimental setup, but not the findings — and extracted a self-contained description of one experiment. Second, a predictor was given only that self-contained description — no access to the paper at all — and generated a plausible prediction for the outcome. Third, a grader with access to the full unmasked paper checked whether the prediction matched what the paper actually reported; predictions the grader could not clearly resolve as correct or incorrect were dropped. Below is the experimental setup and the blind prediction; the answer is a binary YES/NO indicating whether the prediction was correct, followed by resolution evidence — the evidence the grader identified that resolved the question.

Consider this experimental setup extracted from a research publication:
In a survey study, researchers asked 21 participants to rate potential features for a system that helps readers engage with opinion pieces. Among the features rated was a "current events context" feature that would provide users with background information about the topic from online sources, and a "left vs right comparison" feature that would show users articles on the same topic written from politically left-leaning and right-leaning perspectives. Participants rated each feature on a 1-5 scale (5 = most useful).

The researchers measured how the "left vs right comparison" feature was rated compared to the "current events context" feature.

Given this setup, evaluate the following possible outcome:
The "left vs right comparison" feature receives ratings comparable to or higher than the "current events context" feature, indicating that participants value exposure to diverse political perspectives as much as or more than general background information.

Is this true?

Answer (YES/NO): NO